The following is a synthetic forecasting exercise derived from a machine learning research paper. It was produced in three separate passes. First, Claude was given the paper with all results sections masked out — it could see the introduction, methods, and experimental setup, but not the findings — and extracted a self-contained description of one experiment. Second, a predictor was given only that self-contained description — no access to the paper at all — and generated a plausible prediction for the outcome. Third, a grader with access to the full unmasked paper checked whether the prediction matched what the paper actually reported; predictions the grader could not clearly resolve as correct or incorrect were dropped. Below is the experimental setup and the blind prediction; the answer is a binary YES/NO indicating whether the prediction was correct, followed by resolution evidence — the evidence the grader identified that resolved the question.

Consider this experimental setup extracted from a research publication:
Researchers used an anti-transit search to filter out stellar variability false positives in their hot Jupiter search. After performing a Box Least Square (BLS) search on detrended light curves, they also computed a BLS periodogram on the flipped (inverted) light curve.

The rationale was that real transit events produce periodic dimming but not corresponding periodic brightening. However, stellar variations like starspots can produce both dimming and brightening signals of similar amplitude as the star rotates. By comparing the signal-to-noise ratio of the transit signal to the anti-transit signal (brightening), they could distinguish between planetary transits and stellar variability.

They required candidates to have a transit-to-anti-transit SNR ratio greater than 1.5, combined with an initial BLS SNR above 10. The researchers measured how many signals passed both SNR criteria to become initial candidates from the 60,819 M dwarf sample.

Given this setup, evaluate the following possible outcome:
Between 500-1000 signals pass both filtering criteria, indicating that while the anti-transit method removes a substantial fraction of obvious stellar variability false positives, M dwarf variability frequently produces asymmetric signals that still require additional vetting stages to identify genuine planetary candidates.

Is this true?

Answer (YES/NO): NO